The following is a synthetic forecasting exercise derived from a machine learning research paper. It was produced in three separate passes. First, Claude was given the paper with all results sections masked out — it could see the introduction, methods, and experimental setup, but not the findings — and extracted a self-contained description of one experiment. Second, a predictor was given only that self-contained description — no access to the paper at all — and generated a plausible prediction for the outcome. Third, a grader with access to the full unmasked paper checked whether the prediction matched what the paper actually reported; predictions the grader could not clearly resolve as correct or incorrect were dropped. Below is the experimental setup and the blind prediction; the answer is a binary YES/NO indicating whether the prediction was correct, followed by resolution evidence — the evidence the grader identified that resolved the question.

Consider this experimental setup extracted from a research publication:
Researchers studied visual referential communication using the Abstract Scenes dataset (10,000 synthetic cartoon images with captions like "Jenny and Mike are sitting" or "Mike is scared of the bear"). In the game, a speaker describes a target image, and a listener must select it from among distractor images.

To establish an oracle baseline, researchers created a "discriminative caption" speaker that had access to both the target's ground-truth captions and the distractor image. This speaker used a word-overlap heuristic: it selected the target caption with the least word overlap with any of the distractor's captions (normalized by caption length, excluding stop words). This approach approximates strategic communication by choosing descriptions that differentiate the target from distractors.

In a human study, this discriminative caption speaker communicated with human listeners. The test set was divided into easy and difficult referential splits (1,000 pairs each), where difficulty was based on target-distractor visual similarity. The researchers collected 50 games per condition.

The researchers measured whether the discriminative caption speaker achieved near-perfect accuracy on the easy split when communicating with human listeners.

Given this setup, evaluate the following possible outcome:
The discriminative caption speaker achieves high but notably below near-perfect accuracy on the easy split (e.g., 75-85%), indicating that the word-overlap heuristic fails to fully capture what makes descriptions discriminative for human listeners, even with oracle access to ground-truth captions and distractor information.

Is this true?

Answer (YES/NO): NO